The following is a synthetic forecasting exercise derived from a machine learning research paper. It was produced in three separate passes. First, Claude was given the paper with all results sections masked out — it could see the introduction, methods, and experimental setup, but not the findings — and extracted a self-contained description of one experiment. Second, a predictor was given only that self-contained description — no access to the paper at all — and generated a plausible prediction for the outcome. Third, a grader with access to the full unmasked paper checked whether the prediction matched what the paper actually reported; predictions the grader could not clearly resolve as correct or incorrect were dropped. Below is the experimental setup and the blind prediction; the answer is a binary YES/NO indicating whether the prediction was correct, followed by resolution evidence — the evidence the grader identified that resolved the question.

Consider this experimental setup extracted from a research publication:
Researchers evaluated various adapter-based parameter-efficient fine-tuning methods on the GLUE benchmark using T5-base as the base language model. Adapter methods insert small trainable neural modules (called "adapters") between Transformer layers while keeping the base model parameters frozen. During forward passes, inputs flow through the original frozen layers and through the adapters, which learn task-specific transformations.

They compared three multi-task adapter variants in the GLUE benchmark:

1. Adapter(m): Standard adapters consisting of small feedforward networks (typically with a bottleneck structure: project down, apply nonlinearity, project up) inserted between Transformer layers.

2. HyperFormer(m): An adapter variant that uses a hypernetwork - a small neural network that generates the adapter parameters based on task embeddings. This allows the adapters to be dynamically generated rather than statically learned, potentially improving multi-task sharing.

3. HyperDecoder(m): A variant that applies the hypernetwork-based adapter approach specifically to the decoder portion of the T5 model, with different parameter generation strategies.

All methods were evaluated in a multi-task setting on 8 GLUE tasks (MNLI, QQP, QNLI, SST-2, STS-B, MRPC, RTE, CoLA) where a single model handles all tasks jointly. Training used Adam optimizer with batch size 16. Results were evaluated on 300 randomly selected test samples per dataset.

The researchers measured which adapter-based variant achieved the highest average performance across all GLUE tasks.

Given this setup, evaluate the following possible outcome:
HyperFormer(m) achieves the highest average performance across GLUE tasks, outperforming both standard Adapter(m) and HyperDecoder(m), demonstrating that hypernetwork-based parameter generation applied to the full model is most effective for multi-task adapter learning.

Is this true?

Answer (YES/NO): YES